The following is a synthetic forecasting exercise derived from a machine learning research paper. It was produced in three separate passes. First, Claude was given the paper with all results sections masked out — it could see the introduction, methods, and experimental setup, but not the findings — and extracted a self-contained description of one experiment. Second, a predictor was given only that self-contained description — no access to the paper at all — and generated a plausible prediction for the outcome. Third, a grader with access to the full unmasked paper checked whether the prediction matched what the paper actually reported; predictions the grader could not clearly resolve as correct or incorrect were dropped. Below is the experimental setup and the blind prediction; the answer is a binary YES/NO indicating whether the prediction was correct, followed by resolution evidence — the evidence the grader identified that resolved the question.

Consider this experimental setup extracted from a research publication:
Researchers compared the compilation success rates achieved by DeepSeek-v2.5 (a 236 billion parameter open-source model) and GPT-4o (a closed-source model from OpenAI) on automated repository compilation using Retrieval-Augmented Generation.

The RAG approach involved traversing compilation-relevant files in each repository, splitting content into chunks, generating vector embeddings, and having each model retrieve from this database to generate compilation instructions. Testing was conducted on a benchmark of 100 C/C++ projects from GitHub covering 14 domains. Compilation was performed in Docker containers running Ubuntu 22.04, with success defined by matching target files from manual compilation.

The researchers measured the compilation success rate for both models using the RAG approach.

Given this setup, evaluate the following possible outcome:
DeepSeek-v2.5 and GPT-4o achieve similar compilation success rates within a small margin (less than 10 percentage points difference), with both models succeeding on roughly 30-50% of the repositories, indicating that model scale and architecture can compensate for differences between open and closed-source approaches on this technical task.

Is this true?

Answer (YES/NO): NO